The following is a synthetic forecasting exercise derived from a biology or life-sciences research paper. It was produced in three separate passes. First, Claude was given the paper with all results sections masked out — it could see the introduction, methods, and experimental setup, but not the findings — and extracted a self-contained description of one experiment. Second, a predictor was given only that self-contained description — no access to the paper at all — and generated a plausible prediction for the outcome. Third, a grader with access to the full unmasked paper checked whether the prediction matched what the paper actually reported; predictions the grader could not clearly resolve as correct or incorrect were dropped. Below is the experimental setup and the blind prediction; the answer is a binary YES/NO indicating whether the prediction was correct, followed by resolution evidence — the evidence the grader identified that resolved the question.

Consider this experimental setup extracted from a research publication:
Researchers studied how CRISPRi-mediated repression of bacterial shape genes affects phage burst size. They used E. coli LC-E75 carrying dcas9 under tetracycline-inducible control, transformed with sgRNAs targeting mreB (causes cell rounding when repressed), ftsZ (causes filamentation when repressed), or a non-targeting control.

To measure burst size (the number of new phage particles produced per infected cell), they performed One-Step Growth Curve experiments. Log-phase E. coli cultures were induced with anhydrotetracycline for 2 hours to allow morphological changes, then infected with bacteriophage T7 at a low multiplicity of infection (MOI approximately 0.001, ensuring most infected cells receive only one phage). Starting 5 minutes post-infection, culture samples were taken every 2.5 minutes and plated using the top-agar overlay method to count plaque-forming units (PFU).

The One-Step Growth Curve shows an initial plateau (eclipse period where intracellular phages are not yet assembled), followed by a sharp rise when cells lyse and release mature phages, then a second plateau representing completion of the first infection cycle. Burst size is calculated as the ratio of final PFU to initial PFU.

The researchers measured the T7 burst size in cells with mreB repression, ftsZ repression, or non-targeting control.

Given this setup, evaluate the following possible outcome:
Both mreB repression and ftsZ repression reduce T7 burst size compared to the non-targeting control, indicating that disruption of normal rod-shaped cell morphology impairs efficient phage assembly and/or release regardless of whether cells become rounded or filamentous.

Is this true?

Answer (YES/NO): NO